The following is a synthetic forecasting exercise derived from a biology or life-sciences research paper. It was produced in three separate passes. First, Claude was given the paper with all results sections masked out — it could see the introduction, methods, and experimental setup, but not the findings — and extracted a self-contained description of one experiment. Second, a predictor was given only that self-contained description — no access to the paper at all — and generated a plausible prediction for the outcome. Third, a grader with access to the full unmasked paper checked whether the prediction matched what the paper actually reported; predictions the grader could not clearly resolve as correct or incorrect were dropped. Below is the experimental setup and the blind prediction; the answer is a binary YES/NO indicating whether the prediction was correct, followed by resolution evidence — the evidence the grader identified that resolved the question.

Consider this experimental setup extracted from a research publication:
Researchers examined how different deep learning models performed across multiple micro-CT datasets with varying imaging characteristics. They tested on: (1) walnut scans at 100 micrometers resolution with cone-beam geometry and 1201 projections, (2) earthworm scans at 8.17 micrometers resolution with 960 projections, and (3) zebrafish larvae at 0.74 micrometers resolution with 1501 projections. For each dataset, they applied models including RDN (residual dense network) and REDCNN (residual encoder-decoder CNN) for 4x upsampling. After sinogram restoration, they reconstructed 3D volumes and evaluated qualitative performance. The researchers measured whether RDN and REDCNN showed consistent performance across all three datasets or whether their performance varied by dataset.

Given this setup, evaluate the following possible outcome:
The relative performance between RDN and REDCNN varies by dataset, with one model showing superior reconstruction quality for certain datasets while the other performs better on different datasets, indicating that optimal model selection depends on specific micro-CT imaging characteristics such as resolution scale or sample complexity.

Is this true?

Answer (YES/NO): YES